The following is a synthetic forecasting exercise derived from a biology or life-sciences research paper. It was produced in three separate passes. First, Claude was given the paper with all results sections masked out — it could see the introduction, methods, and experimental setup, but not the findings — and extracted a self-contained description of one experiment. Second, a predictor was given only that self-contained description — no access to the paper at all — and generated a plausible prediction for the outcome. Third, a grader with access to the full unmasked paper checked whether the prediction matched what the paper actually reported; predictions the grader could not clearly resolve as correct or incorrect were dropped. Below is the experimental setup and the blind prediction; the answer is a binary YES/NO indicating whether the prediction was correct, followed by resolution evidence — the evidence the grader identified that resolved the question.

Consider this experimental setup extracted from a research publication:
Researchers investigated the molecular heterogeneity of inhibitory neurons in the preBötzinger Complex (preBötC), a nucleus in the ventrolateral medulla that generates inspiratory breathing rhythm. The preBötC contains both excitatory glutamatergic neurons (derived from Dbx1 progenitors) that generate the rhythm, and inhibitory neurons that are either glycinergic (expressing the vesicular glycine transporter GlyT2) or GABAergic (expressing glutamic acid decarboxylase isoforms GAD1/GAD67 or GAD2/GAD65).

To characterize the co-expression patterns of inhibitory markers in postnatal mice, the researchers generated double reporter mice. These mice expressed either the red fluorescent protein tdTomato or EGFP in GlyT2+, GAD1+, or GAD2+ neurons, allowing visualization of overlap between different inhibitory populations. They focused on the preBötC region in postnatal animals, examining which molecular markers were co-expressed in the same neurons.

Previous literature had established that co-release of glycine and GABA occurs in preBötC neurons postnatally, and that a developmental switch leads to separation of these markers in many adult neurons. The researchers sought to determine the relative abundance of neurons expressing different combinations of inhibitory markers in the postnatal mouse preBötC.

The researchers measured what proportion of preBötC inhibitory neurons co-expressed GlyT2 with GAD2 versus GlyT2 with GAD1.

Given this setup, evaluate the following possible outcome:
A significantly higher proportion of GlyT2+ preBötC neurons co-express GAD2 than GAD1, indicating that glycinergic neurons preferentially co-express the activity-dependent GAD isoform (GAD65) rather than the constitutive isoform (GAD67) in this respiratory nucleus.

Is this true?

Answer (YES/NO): YES